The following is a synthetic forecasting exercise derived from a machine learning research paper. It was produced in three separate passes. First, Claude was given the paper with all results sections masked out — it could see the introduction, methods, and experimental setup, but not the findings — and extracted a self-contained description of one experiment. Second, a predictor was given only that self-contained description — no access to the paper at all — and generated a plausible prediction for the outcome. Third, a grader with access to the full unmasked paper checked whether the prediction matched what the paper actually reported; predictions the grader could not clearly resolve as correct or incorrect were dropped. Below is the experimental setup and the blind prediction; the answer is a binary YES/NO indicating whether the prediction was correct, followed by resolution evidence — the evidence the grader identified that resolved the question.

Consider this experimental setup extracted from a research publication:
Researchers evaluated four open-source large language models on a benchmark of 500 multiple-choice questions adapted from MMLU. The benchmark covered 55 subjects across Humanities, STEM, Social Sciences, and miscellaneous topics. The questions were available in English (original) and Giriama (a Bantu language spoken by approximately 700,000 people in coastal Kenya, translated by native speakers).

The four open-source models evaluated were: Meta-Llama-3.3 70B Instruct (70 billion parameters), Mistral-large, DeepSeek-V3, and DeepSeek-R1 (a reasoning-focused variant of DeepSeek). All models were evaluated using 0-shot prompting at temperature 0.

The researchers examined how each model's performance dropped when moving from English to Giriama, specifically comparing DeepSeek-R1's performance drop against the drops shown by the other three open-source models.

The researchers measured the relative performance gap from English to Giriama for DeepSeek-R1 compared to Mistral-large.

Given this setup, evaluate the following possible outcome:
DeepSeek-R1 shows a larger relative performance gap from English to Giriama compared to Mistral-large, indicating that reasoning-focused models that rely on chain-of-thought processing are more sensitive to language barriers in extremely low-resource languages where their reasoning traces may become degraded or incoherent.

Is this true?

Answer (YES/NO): NO